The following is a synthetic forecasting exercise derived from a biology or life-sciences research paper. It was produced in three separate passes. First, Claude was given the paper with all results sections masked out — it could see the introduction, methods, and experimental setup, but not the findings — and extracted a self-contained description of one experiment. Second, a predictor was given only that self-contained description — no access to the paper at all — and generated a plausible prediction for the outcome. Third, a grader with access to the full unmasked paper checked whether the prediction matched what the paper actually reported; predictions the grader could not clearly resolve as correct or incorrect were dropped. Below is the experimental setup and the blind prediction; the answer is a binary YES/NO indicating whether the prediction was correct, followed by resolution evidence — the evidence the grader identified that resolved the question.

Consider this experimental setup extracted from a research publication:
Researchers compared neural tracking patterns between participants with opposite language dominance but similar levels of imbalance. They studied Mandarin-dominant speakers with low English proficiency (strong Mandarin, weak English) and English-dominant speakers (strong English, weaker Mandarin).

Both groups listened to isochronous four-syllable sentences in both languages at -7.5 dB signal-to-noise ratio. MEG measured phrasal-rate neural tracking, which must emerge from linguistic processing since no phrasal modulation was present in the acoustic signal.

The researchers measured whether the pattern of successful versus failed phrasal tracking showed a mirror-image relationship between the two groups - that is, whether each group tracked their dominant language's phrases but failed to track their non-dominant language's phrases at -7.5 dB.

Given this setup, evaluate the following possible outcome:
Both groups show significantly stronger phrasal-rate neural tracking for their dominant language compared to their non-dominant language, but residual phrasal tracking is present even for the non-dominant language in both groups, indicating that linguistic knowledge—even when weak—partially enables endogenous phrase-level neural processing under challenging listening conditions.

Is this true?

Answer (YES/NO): NO